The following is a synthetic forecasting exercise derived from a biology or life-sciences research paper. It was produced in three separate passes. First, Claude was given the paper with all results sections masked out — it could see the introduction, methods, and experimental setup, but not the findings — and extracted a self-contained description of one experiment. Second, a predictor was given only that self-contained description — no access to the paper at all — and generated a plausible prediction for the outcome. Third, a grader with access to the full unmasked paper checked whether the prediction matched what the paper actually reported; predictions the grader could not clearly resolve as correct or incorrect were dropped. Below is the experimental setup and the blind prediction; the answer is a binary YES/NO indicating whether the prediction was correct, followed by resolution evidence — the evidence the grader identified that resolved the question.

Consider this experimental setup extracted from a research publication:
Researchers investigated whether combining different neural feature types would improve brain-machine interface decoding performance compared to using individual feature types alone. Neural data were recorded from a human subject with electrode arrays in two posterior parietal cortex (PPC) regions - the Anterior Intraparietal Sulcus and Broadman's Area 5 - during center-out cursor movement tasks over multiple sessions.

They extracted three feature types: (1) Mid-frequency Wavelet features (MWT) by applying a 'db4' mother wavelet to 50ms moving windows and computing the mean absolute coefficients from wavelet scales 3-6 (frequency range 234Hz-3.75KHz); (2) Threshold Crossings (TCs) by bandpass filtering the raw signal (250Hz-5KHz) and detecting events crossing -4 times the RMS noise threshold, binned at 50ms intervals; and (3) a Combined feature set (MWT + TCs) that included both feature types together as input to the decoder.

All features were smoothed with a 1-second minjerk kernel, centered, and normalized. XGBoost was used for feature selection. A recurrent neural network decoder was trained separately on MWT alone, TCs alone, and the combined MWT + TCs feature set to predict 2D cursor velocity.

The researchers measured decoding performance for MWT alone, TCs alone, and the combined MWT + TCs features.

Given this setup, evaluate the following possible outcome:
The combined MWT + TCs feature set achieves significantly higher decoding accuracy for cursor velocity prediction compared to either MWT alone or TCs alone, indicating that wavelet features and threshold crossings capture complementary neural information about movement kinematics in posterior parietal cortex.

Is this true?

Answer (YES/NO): NO